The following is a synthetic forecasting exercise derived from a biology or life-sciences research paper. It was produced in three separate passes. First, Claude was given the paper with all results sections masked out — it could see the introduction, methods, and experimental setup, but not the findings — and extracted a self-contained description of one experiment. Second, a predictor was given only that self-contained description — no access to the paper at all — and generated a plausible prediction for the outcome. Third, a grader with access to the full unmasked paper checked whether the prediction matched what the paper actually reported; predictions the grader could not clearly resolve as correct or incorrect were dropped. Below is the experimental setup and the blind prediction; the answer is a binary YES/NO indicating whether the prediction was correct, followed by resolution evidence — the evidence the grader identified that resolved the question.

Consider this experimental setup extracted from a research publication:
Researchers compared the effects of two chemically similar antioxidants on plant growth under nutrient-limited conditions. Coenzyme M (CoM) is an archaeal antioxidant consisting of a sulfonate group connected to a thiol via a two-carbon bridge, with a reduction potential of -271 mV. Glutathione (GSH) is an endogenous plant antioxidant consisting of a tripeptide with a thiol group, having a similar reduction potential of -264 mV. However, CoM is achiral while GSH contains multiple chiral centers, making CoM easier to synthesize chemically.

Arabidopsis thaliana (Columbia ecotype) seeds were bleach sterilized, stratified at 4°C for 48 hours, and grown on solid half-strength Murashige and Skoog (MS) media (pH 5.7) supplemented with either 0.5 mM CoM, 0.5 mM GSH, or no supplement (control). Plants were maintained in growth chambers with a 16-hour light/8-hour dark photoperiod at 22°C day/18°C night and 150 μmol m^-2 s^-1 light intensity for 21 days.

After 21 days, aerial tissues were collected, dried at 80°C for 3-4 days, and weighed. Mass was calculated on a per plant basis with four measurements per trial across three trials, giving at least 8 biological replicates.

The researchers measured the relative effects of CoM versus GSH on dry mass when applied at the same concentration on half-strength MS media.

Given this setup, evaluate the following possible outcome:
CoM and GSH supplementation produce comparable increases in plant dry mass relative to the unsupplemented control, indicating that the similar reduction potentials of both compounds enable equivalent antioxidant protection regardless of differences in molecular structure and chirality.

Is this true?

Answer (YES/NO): NO